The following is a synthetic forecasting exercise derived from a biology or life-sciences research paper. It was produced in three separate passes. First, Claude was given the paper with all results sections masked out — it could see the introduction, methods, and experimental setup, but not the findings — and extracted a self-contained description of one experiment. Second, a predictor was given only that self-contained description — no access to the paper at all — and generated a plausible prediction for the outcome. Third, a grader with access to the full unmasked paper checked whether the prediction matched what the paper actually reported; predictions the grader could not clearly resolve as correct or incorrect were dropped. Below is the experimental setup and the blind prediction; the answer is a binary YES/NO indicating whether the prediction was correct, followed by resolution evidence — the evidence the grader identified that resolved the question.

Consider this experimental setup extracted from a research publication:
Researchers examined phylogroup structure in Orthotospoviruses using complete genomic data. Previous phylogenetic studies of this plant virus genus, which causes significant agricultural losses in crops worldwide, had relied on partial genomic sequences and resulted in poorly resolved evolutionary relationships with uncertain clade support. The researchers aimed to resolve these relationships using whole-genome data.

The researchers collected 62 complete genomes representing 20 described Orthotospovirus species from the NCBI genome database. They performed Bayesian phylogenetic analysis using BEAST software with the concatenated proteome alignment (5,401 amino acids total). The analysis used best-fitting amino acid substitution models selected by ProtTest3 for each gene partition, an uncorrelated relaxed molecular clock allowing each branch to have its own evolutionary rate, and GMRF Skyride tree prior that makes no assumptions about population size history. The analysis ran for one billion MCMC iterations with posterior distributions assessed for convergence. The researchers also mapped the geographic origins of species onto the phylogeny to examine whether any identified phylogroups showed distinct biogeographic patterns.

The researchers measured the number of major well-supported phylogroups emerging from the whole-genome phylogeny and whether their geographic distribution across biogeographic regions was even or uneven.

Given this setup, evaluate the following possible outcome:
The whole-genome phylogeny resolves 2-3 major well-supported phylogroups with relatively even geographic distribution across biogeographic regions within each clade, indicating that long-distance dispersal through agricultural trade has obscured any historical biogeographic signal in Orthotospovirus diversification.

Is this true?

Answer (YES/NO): NO